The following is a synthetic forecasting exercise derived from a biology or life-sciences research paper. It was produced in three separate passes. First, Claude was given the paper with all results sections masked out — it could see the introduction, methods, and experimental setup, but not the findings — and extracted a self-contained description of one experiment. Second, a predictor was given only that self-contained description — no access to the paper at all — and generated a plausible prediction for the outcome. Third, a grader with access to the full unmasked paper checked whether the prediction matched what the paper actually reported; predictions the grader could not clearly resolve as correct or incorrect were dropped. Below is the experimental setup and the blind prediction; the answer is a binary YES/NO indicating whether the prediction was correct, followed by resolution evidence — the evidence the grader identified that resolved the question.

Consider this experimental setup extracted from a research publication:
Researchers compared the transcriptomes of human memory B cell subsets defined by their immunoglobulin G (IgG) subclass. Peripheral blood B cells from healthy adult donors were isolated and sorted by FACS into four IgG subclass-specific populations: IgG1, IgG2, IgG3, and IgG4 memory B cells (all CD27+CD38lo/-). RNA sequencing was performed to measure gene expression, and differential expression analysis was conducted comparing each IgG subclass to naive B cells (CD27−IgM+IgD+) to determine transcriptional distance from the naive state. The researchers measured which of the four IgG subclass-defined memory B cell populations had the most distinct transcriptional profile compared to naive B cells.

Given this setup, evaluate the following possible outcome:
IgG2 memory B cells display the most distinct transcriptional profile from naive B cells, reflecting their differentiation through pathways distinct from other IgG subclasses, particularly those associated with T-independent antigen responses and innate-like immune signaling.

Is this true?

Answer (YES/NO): NO